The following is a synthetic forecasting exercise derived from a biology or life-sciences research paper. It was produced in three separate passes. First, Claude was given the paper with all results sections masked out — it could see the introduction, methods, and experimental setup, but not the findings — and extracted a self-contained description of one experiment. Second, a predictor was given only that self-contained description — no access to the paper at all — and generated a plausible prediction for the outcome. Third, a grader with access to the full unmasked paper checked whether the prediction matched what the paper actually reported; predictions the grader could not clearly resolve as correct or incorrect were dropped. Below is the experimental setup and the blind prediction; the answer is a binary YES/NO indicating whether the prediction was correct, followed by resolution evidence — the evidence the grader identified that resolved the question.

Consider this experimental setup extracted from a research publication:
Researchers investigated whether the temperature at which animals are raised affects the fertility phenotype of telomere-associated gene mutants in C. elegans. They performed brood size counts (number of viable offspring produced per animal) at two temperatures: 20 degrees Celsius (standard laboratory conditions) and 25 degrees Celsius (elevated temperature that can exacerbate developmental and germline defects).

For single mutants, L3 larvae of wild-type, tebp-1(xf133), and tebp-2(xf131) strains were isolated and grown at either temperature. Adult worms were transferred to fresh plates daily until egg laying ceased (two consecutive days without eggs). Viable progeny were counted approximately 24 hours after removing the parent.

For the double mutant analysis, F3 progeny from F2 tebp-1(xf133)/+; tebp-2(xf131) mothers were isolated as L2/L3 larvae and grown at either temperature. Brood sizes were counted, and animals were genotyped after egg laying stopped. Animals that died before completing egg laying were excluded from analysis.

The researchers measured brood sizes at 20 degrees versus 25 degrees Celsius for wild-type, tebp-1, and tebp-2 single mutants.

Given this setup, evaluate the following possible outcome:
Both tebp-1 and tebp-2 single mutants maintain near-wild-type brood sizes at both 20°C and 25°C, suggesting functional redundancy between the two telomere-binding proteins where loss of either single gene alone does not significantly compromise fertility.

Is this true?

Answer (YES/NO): YES